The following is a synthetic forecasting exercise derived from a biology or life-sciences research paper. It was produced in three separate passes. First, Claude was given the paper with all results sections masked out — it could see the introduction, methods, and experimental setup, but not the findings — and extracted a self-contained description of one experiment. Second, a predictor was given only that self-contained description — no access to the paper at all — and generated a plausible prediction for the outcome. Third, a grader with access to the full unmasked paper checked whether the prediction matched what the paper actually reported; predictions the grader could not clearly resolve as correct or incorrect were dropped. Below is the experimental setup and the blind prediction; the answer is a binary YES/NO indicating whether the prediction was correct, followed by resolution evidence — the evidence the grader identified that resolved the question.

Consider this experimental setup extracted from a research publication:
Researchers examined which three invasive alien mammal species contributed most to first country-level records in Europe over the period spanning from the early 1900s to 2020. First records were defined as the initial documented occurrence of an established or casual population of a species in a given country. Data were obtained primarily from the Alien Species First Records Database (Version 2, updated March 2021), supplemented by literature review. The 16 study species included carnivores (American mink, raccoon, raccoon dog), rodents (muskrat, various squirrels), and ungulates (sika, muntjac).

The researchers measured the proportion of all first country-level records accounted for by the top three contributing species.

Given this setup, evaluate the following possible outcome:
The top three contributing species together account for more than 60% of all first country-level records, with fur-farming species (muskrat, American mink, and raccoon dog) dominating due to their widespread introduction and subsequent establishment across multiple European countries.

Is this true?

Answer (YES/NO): NO